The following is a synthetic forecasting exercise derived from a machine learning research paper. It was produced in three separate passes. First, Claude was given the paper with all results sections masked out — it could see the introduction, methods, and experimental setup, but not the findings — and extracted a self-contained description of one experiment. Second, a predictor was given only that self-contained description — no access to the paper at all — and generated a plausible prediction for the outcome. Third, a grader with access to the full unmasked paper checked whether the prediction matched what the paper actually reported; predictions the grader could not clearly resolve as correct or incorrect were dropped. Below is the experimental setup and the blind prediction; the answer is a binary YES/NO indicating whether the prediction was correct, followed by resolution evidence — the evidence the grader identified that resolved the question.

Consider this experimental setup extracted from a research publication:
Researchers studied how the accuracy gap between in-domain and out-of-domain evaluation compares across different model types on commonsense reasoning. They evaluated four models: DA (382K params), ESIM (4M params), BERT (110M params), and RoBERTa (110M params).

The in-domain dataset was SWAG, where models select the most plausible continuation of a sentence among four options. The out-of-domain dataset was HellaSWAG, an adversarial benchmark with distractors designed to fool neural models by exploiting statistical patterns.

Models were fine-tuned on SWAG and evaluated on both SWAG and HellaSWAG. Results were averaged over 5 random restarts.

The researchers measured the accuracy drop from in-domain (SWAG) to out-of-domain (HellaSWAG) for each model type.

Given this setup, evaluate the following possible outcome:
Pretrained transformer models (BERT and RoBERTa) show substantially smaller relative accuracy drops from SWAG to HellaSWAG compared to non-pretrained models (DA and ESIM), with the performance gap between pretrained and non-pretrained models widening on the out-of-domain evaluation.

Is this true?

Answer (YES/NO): NO